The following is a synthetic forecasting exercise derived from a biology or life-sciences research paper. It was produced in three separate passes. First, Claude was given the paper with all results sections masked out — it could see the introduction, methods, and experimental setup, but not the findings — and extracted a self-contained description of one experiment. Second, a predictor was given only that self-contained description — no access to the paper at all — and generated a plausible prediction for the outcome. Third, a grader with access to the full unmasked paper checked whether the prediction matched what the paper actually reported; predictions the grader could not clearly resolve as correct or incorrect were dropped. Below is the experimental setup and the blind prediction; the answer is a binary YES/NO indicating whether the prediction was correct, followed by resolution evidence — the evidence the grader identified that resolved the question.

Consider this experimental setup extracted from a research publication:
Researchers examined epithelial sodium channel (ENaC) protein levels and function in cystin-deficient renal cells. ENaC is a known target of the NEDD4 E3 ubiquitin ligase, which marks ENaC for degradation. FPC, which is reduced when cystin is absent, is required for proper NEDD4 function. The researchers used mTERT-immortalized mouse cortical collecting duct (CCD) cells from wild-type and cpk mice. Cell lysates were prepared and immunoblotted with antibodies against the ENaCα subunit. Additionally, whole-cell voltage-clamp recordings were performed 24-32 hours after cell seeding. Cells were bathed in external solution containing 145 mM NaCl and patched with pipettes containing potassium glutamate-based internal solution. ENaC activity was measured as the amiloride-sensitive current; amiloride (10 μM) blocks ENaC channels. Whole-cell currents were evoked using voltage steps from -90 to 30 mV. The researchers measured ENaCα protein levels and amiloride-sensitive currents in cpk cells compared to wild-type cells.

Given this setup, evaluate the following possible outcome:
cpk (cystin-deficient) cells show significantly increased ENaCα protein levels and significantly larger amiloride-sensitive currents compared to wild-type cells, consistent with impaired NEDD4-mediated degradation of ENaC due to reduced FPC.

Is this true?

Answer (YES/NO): YES